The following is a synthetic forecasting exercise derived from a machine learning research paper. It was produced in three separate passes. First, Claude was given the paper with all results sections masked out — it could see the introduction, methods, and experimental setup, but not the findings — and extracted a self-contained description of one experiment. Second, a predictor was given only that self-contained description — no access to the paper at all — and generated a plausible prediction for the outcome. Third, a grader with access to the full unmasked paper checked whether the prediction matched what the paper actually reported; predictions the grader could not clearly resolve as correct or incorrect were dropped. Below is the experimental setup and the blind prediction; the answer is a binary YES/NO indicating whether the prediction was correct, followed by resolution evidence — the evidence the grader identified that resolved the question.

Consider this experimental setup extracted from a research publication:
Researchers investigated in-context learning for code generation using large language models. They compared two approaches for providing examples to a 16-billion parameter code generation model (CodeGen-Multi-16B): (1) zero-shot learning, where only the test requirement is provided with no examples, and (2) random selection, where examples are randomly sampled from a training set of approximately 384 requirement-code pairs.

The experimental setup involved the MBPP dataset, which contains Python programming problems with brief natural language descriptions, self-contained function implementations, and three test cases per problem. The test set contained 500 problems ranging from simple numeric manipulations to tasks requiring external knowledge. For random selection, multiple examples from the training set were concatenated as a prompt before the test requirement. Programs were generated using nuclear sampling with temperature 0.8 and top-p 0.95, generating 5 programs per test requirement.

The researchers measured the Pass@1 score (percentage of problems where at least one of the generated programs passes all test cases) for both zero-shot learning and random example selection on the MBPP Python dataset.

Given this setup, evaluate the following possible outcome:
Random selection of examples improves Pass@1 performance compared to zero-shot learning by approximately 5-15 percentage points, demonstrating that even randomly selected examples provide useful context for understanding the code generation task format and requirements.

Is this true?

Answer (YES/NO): YES